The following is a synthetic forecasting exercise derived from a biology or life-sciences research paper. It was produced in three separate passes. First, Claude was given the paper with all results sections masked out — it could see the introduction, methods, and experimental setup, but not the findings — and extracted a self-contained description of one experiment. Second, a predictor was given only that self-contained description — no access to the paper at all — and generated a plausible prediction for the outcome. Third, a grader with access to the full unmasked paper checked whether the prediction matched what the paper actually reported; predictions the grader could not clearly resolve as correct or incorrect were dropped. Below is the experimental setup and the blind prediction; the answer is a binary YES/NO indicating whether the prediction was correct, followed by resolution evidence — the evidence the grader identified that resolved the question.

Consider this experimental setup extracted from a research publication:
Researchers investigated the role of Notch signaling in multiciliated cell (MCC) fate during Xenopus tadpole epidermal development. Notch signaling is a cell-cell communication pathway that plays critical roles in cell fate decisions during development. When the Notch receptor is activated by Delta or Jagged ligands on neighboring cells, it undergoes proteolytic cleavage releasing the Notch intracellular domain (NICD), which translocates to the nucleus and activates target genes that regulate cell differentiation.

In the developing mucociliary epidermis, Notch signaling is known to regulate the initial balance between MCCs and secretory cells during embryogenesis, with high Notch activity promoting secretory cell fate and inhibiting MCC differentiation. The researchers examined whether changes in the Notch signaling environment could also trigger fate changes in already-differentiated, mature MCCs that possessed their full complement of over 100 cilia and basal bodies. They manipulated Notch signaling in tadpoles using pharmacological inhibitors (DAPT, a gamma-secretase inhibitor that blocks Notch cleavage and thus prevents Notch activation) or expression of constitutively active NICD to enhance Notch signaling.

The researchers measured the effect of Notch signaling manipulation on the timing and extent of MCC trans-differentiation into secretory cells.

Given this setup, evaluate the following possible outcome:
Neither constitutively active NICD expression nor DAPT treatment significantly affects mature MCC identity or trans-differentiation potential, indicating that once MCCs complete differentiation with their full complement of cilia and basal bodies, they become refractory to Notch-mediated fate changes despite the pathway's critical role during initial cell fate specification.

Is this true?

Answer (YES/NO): NO